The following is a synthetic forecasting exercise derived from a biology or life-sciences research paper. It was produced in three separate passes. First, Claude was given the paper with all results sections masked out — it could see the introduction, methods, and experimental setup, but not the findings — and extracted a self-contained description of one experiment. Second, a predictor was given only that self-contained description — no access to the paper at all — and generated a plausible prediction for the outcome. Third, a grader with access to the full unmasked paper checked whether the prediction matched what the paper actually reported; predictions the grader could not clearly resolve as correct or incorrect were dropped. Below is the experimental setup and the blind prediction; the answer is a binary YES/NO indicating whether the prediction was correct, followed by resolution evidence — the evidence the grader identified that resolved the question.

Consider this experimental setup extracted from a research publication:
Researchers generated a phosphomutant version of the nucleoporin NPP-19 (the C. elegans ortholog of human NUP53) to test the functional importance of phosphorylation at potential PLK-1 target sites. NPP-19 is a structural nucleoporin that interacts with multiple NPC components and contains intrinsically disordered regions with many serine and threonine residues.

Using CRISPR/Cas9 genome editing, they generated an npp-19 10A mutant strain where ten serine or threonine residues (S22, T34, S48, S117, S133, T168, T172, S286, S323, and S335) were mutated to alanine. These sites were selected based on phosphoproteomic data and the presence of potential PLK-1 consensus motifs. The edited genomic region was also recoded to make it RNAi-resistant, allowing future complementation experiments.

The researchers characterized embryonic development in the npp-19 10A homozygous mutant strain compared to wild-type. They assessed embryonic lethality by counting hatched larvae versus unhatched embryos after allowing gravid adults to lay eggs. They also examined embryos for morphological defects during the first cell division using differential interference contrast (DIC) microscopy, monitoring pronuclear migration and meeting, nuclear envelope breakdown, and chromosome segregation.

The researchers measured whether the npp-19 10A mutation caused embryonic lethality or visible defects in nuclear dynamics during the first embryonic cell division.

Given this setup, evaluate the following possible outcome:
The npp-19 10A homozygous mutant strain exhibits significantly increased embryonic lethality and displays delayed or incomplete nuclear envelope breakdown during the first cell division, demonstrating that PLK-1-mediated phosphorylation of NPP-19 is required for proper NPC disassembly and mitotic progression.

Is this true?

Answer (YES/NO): NO